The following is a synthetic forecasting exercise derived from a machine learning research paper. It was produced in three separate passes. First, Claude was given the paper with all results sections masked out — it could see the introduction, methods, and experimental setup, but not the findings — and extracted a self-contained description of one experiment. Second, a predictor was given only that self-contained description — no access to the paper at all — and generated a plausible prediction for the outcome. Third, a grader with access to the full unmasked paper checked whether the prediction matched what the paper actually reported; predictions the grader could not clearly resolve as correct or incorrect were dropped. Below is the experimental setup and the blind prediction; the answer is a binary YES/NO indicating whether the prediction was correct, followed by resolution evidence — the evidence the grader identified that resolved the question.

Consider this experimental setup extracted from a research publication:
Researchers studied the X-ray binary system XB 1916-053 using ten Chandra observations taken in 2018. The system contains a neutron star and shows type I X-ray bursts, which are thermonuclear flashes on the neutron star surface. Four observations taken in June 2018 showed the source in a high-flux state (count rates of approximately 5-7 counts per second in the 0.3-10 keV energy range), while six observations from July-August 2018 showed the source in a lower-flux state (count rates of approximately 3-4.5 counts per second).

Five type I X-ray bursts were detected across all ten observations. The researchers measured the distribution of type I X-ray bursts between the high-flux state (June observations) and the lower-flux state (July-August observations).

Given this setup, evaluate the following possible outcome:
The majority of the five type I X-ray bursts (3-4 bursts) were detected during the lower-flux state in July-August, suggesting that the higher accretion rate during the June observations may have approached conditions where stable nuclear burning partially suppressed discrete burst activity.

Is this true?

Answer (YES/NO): NO